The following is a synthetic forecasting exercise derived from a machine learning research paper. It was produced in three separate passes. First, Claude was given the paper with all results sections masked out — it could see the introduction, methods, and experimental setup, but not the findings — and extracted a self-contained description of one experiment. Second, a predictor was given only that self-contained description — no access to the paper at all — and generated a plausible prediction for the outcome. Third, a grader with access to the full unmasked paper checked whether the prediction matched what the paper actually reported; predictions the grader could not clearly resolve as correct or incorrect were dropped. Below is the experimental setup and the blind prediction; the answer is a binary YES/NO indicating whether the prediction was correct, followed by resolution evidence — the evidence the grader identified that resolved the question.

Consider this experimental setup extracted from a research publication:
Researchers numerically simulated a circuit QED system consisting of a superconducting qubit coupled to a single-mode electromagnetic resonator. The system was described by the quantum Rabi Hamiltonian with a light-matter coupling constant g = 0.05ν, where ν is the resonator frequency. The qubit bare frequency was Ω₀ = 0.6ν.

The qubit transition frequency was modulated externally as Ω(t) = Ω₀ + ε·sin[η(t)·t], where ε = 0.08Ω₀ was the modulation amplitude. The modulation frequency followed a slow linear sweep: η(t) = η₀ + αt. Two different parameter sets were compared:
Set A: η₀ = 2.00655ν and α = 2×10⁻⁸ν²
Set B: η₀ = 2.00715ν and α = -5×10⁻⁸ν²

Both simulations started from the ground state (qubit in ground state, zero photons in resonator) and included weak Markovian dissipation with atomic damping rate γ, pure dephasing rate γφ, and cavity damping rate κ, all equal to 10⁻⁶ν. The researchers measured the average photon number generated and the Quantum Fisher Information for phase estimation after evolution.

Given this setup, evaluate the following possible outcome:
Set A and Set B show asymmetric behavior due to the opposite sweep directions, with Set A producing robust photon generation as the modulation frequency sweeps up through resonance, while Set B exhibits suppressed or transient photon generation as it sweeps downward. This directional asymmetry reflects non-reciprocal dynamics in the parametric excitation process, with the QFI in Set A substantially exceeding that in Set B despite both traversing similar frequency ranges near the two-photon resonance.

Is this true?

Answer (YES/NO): NO